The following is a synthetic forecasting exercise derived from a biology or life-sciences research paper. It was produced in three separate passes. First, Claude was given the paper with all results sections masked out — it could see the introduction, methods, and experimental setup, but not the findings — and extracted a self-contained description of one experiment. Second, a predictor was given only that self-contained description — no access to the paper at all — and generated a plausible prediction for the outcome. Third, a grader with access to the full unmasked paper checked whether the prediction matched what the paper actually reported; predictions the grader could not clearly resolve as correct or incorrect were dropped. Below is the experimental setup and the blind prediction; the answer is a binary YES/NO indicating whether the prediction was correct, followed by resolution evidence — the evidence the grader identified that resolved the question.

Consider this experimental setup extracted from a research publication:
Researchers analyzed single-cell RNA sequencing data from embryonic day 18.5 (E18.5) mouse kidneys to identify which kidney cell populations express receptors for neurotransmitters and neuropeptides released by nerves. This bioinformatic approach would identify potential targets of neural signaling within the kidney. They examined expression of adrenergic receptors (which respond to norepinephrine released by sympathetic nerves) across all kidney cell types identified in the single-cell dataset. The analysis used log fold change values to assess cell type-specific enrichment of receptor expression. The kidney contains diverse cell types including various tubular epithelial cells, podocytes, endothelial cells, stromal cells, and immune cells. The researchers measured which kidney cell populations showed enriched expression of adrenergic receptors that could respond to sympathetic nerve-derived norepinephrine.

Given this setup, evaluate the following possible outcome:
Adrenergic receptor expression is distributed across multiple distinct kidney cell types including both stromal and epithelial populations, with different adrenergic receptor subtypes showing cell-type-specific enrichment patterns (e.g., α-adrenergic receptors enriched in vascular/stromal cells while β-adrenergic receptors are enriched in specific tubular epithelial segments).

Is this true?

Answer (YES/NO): NO